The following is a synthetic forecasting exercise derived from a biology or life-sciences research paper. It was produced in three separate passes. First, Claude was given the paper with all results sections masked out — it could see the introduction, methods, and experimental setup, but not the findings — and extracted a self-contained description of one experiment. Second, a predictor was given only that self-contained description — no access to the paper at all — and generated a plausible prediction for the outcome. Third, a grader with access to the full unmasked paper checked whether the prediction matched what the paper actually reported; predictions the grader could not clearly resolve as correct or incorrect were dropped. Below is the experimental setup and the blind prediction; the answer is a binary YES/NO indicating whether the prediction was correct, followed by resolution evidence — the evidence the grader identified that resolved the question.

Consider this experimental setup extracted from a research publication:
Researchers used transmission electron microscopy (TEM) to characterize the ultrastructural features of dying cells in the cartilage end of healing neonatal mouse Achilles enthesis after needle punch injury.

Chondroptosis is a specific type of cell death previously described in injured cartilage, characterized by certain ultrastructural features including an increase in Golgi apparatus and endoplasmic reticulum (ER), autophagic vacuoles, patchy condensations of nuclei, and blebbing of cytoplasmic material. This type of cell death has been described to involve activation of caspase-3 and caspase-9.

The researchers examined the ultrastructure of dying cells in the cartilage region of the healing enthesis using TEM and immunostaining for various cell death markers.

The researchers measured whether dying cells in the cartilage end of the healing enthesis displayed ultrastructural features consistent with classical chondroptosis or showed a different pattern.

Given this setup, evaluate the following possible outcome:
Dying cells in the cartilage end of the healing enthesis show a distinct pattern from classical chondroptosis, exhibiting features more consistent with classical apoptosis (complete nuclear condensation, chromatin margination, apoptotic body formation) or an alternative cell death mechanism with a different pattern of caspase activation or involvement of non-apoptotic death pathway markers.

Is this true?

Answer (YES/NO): NO